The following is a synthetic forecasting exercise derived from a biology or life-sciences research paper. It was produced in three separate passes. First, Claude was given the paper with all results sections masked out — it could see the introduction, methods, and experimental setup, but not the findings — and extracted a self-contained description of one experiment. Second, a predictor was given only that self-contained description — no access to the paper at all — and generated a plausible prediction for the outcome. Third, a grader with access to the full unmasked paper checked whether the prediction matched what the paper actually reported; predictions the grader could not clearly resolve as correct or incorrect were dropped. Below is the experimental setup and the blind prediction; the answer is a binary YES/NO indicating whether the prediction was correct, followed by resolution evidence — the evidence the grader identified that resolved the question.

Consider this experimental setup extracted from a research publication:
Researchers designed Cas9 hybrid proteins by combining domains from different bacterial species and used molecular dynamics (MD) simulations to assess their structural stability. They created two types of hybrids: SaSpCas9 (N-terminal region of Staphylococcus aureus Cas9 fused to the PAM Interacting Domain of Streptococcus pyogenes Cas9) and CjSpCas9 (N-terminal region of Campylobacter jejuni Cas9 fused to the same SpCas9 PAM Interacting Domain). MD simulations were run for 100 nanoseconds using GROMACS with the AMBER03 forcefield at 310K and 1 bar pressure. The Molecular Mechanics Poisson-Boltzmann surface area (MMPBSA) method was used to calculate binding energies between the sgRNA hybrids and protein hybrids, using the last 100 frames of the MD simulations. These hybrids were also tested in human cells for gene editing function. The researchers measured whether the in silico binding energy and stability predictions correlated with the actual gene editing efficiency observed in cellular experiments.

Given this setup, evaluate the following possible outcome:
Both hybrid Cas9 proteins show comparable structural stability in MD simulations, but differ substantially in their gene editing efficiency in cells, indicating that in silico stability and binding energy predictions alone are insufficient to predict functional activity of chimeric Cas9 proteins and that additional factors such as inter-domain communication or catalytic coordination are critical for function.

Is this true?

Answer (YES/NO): NO